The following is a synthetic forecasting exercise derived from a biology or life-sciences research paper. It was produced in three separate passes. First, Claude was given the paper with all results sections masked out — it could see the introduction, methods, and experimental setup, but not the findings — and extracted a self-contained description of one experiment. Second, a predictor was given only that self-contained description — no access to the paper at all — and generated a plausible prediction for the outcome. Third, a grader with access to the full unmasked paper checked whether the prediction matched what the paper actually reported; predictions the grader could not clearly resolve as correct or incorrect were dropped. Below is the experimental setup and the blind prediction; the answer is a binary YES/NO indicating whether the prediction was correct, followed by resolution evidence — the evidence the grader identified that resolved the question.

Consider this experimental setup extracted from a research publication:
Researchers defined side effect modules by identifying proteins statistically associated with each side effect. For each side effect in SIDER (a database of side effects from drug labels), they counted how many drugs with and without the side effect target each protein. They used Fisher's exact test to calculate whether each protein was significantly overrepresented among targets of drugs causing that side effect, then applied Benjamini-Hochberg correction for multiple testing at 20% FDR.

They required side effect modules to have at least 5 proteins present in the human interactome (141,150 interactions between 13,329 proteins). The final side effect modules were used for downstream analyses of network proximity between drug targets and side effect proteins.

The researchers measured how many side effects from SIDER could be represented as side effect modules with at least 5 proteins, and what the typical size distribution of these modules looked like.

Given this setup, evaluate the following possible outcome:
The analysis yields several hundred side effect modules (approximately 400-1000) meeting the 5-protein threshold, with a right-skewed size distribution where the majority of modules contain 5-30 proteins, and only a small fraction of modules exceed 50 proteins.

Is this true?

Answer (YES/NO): YES